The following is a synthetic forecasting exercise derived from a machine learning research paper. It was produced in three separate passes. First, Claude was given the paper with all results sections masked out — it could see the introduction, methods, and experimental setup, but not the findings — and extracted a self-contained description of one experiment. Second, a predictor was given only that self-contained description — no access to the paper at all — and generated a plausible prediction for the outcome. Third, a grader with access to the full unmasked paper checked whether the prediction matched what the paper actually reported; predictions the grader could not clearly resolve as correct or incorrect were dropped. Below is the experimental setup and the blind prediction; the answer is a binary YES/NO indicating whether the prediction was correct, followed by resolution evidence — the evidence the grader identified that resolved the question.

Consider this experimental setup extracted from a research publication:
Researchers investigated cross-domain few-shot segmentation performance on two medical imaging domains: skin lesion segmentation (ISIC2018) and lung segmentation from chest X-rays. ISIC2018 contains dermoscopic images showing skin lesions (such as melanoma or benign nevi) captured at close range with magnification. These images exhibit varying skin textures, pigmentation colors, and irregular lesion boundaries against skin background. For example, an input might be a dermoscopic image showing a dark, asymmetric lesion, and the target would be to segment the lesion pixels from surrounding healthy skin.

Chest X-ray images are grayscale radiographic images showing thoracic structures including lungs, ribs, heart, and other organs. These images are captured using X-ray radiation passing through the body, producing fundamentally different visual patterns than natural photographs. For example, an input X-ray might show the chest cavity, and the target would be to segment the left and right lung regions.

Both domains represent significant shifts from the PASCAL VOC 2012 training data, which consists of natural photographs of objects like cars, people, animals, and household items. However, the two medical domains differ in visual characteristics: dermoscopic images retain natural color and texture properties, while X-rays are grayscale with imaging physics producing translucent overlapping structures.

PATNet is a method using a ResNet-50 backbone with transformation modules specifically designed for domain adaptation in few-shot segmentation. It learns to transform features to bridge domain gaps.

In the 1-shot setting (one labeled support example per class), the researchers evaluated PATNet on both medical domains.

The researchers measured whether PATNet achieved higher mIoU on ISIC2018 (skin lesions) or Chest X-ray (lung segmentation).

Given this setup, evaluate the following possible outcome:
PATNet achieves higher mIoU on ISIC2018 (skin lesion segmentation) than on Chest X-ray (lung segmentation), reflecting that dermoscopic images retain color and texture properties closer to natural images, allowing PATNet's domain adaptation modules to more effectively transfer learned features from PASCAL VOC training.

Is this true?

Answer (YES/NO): NO